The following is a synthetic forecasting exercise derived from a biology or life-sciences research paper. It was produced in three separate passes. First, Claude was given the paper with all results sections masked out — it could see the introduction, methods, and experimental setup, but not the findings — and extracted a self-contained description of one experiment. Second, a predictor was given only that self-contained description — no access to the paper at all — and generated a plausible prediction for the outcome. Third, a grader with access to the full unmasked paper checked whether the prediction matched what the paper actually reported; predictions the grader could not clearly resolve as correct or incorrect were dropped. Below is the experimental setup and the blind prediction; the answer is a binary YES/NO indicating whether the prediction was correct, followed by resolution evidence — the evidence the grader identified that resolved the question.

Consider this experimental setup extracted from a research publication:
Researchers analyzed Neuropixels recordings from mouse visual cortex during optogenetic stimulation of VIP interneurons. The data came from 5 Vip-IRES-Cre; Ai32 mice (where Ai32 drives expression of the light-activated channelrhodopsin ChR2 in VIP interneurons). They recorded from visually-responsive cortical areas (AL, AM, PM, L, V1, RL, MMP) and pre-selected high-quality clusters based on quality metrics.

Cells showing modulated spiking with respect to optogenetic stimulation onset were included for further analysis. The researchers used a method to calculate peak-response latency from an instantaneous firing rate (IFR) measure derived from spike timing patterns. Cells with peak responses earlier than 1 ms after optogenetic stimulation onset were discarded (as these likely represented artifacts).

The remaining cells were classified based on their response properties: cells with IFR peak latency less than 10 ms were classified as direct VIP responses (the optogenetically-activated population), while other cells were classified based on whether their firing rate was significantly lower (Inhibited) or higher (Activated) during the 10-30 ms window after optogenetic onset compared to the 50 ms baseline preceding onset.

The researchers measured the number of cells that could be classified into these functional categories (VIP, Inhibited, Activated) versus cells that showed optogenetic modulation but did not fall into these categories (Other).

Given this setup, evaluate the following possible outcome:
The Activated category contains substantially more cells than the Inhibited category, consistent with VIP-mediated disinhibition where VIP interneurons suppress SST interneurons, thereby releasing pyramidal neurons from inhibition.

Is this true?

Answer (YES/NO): YES